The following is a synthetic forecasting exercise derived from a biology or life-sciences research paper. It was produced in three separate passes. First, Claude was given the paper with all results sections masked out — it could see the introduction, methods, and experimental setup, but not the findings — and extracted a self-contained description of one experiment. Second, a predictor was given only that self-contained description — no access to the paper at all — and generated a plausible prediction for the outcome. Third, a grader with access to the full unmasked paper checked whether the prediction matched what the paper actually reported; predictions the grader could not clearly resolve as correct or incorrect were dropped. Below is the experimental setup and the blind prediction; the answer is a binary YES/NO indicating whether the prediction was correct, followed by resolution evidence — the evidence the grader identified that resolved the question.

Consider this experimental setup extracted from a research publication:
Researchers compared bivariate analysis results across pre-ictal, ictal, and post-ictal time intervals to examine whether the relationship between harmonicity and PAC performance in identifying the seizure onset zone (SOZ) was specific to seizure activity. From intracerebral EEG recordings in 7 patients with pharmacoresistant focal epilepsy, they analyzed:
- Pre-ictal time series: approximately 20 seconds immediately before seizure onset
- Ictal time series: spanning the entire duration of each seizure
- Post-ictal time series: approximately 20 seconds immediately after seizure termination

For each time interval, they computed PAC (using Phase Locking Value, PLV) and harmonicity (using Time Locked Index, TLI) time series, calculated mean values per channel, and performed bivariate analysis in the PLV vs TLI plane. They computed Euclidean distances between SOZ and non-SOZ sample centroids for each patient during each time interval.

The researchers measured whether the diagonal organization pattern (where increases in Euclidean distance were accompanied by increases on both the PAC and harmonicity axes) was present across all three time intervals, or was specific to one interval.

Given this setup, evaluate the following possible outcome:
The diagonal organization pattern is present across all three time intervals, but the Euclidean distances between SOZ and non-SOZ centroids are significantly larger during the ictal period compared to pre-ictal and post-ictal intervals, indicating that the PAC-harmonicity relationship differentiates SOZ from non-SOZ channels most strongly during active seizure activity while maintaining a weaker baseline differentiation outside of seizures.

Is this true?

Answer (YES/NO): NO